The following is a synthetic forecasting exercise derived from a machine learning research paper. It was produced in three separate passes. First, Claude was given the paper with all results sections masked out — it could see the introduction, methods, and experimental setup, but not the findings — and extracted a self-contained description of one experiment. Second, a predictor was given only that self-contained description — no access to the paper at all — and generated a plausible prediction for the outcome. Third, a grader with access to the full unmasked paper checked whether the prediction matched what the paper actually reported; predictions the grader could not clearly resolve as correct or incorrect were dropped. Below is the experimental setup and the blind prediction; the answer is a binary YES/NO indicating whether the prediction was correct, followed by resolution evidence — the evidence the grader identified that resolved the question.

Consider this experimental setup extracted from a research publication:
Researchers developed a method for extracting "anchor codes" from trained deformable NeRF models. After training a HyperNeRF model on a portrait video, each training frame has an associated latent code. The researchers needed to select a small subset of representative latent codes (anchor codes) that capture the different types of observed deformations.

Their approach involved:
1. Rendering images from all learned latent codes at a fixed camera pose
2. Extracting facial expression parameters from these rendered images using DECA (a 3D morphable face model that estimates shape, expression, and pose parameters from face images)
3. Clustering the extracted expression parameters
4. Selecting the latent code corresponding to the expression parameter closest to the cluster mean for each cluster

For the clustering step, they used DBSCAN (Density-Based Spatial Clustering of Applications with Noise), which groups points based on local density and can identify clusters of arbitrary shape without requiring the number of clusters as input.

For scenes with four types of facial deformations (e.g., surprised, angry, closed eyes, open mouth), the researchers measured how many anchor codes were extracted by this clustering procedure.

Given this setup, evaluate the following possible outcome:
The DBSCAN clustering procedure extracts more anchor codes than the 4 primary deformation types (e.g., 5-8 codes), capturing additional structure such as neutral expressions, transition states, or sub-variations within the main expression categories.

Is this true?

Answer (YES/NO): NO